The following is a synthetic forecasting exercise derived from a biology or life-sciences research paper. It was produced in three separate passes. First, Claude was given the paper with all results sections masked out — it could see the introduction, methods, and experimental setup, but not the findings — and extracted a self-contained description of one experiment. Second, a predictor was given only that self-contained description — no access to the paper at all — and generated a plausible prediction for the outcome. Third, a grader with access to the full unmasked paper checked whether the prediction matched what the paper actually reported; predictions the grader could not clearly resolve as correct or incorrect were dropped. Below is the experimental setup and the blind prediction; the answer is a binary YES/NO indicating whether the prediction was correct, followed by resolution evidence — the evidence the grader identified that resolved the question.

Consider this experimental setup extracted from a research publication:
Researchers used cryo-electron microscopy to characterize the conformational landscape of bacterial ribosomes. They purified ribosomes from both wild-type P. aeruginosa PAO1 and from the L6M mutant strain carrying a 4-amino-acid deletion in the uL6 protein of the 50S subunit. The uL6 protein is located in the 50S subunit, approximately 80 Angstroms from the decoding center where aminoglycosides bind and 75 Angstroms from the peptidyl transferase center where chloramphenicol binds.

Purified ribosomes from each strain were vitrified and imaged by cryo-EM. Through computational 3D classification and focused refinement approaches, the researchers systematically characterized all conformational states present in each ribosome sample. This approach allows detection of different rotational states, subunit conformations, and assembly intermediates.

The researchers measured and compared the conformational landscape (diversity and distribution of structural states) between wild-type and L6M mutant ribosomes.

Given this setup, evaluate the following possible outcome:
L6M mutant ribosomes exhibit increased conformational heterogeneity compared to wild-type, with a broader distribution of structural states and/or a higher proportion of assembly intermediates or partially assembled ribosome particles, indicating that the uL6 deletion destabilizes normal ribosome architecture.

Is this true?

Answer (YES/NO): YES